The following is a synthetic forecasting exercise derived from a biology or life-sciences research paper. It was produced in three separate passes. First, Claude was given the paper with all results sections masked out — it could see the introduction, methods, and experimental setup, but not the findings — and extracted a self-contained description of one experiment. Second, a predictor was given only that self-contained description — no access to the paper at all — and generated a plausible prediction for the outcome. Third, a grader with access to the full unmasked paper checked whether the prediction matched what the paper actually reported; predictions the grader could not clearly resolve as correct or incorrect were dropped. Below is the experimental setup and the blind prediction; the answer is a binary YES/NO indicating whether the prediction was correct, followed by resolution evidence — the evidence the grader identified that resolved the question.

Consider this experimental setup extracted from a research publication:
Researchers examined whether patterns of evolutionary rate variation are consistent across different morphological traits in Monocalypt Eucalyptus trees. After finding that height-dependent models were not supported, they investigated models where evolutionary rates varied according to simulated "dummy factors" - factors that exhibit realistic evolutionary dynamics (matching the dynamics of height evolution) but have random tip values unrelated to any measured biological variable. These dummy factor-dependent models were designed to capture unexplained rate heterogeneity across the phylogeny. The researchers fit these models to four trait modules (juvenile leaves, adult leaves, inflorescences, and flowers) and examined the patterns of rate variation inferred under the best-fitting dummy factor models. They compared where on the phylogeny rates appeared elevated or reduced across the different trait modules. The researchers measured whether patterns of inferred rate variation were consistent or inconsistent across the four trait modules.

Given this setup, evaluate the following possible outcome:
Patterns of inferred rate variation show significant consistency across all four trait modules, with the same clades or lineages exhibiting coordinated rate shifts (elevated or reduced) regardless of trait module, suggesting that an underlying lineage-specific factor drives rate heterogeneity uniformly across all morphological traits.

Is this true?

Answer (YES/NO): YES